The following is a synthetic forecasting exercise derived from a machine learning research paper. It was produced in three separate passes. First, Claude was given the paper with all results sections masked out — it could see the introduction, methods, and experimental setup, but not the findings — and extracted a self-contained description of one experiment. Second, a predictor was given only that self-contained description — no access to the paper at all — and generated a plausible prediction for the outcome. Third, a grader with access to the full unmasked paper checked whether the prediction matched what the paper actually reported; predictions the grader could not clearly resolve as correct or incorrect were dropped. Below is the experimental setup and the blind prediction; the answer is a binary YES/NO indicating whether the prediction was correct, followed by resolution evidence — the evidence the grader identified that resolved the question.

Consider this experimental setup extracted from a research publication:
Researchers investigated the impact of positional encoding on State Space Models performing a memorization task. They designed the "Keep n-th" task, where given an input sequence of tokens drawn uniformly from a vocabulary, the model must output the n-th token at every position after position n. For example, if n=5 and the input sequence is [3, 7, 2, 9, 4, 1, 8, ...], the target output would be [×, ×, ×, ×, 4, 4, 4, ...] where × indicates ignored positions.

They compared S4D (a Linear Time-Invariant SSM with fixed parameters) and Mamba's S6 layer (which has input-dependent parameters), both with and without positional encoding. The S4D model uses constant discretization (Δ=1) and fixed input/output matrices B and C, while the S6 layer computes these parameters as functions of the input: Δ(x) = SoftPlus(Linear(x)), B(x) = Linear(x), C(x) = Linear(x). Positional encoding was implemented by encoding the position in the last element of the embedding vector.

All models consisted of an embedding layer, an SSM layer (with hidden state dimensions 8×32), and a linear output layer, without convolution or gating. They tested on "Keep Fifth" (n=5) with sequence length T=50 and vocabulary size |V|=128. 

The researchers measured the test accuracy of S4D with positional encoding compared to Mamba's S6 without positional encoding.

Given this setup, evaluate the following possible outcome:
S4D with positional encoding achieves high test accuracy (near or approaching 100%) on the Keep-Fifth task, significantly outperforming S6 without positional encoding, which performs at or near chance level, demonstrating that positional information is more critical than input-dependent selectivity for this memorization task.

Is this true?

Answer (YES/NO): NO